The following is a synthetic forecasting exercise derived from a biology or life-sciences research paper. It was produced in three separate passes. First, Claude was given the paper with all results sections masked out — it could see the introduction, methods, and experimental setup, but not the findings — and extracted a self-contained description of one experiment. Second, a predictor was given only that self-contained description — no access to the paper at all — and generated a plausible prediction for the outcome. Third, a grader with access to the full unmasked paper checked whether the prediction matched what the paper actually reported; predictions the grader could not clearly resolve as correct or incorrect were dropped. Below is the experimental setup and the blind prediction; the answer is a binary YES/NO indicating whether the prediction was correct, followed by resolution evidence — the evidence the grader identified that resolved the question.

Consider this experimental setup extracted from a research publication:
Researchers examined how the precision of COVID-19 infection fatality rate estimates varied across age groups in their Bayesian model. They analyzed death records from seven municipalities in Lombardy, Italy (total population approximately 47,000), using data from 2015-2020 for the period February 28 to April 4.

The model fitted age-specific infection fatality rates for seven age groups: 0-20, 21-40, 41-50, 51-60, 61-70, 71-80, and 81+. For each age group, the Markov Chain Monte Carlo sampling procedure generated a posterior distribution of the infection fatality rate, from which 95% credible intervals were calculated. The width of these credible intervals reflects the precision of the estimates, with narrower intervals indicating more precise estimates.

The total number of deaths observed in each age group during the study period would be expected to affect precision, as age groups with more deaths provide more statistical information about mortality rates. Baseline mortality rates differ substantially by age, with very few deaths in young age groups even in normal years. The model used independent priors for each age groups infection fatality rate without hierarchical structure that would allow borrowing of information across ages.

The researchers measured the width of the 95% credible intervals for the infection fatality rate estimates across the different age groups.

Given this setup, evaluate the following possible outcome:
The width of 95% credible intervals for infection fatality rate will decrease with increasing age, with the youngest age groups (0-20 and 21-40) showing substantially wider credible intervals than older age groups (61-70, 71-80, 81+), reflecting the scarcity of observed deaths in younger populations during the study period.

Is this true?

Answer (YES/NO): NO